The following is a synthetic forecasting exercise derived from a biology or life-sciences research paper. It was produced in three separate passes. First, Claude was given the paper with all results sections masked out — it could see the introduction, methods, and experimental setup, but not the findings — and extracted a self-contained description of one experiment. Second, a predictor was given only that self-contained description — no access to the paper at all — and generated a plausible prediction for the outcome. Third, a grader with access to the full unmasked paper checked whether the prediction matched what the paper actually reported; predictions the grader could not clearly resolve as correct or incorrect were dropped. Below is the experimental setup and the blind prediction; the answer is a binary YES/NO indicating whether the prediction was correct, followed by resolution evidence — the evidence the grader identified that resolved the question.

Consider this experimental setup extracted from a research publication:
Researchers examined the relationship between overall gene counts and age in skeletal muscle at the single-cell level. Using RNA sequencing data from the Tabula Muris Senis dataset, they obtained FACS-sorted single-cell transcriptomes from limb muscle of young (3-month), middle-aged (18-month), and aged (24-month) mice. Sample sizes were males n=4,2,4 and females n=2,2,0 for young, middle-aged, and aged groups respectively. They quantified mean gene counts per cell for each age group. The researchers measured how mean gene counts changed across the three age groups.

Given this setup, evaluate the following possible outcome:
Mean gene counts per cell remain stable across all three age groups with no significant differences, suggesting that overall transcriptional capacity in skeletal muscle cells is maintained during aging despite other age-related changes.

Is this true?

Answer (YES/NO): NO